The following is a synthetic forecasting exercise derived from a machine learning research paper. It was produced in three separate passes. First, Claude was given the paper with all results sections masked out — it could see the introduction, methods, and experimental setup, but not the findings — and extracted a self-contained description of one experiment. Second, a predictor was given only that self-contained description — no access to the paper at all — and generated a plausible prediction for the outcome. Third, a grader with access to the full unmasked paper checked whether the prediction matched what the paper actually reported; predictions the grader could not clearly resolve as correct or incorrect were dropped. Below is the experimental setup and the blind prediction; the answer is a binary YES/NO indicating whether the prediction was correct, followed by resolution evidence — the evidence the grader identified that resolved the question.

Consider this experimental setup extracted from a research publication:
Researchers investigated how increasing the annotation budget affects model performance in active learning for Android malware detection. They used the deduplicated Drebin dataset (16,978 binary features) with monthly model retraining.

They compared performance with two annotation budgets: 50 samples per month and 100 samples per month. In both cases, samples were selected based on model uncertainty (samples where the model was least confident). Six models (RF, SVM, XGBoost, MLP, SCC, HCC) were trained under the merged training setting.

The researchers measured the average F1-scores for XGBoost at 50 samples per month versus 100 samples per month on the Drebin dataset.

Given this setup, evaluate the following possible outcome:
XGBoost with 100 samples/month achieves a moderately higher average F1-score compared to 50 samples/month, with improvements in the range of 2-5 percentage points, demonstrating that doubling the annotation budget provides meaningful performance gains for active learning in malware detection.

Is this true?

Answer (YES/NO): NO